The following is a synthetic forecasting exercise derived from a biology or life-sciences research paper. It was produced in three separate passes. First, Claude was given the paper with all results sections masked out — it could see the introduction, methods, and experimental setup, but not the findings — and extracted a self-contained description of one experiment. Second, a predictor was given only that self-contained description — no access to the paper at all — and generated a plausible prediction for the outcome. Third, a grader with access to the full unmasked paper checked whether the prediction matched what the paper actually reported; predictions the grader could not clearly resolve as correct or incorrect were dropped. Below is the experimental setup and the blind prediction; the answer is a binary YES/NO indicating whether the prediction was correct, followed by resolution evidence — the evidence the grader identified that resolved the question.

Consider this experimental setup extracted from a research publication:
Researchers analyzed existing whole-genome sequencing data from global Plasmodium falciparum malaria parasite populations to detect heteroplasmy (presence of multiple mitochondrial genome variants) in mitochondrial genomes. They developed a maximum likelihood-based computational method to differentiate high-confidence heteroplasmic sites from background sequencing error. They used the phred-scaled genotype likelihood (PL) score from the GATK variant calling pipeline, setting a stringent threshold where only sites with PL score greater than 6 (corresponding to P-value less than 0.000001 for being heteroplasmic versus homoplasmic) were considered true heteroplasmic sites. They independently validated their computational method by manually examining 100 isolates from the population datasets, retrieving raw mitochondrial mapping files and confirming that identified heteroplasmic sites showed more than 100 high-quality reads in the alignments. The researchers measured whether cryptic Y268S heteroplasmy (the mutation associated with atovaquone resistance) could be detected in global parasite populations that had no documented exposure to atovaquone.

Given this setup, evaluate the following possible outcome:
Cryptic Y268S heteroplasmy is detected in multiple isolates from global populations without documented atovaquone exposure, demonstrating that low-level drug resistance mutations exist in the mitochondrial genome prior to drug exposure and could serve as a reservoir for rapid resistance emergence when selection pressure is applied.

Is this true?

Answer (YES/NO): YES